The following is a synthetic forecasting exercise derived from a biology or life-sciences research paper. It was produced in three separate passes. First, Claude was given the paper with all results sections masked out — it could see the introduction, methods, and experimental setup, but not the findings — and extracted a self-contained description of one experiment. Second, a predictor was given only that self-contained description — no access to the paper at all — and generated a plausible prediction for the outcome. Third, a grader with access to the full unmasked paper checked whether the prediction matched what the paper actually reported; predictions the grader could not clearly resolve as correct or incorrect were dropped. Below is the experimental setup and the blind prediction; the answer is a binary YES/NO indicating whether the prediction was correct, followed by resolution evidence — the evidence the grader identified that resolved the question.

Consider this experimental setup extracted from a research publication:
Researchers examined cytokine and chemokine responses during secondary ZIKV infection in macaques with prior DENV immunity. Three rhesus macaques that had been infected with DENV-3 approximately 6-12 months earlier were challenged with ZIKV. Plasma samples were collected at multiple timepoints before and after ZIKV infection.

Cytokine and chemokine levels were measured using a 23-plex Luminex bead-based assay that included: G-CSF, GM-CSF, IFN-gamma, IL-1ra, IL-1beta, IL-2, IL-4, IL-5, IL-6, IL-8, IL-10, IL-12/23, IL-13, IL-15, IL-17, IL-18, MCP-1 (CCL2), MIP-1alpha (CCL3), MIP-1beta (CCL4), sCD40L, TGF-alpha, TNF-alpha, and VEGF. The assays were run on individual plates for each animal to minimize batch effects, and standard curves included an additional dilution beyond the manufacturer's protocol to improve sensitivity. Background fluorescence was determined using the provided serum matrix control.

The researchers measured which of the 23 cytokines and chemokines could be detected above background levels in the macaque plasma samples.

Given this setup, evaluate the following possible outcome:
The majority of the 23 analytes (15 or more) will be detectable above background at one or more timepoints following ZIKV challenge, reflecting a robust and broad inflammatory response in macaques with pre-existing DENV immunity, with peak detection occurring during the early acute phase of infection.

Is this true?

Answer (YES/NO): NO